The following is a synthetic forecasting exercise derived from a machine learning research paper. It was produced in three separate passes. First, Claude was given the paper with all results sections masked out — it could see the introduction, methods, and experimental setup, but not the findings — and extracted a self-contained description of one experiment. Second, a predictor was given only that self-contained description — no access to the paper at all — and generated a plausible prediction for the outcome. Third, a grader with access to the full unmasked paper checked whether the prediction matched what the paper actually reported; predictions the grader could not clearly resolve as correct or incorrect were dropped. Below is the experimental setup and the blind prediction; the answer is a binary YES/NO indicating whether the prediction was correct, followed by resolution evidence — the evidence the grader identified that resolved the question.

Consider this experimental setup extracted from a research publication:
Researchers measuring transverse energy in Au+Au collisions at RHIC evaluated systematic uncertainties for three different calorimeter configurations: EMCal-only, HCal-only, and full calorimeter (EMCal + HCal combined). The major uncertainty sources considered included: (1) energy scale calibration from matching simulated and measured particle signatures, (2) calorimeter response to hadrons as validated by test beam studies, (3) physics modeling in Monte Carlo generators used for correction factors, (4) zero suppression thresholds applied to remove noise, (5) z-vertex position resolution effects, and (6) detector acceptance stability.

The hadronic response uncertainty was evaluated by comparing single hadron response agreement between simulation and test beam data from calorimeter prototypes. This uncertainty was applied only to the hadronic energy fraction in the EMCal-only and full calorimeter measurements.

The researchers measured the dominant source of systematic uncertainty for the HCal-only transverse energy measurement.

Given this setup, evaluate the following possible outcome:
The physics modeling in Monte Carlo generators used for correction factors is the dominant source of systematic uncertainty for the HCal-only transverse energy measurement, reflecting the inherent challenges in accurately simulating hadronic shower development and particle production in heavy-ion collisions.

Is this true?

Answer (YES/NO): NO